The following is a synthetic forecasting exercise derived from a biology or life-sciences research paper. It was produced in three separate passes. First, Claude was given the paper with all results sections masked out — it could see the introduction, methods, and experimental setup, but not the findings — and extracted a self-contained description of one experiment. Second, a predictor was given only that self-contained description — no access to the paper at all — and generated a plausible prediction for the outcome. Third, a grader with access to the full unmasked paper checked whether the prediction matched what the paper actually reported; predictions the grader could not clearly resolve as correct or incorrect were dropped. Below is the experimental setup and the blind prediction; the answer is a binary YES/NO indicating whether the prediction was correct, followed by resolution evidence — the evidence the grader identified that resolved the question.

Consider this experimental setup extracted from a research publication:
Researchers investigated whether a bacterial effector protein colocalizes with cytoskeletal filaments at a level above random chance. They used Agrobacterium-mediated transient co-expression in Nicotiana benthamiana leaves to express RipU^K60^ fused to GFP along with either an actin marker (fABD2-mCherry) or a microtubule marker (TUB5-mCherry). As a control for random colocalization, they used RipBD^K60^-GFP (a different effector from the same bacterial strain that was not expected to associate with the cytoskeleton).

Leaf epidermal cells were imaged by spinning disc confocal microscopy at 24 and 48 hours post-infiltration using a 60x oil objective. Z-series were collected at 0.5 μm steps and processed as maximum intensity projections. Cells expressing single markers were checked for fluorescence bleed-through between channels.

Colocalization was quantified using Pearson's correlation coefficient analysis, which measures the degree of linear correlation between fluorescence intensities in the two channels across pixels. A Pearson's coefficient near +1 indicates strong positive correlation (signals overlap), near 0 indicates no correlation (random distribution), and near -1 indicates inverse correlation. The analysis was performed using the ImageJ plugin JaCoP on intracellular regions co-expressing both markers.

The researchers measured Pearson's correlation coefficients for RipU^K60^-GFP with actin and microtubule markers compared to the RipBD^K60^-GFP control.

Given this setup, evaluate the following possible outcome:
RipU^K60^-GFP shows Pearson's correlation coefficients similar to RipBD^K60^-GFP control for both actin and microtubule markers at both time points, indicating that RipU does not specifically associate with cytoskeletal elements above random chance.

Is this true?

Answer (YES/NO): NO